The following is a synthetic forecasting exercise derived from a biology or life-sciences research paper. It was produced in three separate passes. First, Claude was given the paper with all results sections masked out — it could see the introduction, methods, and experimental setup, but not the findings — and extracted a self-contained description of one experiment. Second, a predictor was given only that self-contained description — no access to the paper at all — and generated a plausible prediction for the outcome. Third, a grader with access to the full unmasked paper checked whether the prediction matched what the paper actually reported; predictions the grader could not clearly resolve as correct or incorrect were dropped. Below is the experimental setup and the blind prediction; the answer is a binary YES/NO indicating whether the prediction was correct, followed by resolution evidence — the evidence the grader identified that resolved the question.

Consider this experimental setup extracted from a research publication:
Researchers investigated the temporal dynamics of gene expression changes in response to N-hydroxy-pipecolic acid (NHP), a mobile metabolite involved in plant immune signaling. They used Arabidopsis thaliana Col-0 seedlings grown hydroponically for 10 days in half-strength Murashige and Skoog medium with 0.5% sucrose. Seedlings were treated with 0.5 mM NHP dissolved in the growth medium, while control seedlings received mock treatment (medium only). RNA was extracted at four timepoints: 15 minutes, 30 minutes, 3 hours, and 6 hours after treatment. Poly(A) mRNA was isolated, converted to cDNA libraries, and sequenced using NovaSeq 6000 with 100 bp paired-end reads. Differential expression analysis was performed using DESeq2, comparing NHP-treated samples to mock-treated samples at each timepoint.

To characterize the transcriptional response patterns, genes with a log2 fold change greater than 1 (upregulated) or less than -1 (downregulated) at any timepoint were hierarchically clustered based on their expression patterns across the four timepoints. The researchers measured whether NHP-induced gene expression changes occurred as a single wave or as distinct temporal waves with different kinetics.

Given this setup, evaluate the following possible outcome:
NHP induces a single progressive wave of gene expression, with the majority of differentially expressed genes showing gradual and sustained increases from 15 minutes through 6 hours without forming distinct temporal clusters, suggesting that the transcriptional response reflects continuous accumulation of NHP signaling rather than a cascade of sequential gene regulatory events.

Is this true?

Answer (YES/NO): NO